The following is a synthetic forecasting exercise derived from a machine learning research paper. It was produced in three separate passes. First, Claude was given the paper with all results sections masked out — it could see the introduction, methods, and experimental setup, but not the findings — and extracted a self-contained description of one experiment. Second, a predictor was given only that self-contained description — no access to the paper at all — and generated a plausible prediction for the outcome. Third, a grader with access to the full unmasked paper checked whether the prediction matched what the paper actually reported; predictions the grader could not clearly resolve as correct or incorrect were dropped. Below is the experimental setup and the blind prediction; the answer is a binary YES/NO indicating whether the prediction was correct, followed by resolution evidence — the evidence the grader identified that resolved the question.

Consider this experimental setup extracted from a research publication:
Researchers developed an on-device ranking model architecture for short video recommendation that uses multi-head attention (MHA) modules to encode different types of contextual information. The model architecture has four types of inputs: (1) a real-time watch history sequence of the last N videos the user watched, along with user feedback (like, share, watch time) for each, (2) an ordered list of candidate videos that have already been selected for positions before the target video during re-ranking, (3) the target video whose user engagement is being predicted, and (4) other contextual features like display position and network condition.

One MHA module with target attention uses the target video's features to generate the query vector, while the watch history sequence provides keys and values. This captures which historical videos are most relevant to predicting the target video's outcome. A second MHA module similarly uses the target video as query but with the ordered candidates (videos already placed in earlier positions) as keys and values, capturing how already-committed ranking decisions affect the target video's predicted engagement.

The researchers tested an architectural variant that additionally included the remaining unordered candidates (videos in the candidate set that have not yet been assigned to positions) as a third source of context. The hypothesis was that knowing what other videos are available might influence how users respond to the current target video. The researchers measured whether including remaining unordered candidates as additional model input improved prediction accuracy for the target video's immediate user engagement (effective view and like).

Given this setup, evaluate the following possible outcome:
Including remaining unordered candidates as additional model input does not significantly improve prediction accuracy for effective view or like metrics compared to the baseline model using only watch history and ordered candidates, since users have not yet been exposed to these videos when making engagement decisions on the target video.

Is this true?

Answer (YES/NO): YES